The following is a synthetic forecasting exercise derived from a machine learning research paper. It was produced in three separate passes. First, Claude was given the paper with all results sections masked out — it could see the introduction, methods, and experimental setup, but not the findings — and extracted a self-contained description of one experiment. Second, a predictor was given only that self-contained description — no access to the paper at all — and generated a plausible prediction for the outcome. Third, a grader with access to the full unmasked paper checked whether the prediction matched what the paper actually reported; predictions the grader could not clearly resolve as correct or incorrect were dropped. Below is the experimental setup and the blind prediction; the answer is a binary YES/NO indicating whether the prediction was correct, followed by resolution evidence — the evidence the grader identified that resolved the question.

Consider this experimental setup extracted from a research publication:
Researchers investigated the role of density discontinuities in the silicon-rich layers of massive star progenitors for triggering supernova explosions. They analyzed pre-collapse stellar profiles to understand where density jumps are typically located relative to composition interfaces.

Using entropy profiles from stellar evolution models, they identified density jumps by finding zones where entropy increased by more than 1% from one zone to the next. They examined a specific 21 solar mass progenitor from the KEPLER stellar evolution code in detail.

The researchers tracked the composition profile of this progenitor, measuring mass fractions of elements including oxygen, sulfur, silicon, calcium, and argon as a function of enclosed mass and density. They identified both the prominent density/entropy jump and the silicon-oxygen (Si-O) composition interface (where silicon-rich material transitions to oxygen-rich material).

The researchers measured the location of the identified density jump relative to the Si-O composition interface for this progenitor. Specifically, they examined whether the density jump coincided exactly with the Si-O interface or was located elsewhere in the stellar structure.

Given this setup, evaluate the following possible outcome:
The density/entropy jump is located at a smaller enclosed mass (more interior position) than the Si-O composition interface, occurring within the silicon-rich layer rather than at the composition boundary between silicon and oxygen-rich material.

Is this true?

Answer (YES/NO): YES